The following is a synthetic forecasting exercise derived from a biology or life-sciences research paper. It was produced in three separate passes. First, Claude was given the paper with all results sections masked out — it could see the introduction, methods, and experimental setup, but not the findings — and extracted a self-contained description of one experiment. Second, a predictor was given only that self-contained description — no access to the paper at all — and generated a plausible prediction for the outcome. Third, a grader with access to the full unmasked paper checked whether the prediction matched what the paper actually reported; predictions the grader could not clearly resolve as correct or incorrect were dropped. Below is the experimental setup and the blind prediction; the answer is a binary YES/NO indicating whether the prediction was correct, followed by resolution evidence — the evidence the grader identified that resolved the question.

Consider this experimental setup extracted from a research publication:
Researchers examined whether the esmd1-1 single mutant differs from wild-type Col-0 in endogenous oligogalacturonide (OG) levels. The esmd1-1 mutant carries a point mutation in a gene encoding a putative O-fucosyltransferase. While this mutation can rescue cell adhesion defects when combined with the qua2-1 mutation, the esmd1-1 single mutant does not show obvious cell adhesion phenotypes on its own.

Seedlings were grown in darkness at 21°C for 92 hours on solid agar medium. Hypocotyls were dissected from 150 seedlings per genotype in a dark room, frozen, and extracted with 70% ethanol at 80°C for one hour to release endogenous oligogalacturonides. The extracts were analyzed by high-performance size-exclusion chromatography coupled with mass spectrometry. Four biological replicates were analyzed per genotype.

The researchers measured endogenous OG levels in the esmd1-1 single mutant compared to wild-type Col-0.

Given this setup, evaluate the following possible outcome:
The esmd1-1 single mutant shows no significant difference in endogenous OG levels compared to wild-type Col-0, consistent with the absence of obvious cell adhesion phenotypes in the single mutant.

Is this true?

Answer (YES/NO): YES